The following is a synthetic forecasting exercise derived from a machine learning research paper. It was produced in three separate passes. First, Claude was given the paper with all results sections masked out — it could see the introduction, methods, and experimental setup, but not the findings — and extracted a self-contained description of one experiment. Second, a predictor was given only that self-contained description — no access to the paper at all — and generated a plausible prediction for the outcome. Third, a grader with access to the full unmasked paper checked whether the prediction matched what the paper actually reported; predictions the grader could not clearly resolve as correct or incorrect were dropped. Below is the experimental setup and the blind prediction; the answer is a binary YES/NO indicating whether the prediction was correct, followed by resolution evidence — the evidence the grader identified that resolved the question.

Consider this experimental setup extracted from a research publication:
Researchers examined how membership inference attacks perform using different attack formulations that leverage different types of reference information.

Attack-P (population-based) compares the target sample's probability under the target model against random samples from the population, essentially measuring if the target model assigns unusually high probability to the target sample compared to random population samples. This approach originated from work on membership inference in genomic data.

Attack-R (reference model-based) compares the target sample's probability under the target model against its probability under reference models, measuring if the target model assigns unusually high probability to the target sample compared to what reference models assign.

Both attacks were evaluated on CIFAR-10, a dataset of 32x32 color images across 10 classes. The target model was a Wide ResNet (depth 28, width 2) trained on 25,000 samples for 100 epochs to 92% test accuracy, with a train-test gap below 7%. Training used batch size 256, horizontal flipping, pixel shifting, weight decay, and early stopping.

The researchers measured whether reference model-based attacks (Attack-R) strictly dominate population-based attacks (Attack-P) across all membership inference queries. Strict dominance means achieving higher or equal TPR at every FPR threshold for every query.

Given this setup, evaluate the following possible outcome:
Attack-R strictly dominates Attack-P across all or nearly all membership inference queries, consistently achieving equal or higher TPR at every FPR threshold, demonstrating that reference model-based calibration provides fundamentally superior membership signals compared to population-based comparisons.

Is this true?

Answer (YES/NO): NO